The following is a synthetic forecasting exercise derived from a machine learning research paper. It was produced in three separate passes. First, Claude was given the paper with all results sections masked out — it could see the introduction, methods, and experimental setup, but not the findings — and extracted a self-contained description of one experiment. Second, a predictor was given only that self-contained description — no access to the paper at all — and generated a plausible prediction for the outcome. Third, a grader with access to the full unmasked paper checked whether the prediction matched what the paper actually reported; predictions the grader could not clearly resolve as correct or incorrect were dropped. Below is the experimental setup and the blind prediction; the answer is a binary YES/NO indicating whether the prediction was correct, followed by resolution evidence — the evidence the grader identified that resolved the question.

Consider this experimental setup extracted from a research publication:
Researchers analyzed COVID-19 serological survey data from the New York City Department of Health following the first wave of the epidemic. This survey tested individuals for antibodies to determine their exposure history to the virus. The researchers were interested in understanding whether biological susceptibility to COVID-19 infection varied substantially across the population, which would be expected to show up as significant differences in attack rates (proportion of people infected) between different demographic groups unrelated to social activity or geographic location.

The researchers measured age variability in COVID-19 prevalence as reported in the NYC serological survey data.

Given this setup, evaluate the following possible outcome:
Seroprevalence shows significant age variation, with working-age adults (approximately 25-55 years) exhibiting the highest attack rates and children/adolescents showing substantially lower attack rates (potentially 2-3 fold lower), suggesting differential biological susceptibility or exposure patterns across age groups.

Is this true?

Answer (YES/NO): NO